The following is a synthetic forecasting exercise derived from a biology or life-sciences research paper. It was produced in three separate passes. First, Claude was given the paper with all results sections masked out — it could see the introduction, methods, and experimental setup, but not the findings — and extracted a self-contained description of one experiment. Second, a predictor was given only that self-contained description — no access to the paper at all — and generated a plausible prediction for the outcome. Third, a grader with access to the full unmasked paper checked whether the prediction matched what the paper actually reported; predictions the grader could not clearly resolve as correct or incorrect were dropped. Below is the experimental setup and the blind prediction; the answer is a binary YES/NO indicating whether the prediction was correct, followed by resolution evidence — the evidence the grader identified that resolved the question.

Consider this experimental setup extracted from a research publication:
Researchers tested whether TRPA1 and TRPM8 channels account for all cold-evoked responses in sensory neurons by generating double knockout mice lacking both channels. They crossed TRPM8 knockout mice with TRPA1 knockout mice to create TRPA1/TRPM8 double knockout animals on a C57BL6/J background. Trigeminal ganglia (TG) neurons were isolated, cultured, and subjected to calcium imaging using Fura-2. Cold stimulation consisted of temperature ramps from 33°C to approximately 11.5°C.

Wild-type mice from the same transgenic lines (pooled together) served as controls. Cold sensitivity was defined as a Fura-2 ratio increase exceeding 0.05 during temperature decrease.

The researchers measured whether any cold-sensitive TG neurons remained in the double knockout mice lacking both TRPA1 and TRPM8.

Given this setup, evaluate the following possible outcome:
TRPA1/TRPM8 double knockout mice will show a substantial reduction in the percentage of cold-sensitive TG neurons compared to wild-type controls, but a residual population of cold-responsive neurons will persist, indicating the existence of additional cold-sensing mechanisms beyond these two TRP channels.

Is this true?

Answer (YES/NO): YES